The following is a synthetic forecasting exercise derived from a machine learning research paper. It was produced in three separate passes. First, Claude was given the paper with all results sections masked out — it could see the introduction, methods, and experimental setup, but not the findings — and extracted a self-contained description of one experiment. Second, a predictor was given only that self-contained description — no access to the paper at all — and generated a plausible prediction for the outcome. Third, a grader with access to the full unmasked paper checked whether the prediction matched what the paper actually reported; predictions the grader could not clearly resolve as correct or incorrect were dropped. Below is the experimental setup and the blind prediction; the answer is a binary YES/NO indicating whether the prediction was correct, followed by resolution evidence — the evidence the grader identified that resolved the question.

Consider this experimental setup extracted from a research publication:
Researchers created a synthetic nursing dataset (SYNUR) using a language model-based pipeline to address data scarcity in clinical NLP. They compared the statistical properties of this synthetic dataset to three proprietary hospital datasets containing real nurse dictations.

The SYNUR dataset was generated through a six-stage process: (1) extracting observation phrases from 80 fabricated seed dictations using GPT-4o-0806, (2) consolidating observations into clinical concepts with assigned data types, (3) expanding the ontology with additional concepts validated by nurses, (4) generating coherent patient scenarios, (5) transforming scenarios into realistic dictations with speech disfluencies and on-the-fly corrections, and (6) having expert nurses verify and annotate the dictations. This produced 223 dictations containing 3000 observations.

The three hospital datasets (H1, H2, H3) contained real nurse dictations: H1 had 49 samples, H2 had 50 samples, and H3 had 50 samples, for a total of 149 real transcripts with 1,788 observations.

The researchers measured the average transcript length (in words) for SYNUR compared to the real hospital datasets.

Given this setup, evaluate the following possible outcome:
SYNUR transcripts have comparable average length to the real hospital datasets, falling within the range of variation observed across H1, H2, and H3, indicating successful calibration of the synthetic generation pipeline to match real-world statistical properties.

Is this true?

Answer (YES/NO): NO